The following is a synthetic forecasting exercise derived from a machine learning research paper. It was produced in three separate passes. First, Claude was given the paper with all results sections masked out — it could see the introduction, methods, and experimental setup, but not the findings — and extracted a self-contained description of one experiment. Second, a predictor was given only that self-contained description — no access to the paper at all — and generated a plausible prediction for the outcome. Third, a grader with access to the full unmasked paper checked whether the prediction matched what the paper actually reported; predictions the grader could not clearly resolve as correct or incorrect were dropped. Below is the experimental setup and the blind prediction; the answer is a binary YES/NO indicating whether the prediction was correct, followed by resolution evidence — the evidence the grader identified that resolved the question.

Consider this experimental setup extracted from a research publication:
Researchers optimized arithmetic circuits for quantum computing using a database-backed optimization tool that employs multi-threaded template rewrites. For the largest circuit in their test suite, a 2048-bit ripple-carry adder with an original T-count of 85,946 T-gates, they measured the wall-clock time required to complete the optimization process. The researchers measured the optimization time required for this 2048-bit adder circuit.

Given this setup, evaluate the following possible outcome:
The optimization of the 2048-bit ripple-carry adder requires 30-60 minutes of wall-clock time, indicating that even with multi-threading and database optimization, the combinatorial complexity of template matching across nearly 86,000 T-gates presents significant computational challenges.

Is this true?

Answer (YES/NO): YES